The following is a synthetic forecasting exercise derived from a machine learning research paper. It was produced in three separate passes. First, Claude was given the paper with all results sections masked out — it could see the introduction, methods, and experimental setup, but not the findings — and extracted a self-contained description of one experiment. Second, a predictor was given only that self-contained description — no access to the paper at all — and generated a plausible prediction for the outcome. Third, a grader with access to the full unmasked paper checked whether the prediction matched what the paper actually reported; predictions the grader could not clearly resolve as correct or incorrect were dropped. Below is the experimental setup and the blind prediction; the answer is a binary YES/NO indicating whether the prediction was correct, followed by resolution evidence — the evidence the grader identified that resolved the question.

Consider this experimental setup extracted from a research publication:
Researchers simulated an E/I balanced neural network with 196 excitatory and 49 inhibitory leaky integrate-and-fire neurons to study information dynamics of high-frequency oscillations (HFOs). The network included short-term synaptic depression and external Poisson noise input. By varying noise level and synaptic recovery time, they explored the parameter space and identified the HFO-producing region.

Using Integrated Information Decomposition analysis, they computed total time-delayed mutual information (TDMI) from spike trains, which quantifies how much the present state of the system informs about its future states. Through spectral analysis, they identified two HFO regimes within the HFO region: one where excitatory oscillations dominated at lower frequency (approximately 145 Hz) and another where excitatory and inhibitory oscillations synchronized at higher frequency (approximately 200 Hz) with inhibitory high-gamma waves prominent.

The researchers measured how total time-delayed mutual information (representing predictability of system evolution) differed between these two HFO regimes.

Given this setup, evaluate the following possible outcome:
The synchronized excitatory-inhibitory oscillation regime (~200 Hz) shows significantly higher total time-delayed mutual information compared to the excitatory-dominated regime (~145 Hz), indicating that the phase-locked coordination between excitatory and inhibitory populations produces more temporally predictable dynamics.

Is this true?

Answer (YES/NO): NO